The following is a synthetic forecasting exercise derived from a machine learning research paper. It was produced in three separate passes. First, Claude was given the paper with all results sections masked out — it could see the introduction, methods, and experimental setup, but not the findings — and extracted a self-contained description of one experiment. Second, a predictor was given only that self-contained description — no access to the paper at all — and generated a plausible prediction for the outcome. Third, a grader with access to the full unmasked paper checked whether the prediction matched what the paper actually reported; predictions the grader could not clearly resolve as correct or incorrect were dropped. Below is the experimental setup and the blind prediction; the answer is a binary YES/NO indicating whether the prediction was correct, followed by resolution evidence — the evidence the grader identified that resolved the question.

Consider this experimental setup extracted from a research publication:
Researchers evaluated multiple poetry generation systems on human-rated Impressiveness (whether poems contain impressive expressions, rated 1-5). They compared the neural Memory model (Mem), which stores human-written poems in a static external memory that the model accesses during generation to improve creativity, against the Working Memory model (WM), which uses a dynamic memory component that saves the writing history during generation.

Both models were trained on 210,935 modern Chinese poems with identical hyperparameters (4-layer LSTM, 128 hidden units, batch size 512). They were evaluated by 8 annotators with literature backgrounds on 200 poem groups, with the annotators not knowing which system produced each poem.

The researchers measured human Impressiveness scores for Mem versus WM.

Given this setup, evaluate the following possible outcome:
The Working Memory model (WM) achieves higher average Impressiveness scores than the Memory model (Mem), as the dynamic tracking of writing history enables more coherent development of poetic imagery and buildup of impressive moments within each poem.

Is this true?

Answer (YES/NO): YES